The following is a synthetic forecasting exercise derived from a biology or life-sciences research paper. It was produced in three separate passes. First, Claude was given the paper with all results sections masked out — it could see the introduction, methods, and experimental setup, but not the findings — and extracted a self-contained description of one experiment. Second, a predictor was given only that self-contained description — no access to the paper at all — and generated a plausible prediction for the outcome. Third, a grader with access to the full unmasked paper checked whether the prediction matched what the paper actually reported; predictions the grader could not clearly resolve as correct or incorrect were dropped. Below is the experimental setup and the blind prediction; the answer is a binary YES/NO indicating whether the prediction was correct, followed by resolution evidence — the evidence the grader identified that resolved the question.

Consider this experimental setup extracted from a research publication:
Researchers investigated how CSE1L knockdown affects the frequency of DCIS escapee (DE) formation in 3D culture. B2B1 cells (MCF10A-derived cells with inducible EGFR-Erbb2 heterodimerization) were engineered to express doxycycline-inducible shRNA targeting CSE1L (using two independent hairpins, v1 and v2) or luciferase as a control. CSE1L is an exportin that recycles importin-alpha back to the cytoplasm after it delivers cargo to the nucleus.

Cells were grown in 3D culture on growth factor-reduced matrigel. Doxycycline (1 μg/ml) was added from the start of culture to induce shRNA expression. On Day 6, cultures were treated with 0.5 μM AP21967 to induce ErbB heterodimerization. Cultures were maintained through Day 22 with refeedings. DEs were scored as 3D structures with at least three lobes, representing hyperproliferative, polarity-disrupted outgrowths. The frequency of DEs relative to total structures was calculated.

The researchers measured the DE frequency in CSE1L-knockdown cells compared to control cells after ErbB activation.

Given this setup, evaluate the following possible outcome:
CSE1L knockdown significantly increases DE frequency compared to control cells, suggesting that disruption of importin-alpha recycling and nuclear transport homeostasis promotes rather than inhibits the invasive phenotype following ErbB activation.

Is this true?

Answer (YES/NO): NO